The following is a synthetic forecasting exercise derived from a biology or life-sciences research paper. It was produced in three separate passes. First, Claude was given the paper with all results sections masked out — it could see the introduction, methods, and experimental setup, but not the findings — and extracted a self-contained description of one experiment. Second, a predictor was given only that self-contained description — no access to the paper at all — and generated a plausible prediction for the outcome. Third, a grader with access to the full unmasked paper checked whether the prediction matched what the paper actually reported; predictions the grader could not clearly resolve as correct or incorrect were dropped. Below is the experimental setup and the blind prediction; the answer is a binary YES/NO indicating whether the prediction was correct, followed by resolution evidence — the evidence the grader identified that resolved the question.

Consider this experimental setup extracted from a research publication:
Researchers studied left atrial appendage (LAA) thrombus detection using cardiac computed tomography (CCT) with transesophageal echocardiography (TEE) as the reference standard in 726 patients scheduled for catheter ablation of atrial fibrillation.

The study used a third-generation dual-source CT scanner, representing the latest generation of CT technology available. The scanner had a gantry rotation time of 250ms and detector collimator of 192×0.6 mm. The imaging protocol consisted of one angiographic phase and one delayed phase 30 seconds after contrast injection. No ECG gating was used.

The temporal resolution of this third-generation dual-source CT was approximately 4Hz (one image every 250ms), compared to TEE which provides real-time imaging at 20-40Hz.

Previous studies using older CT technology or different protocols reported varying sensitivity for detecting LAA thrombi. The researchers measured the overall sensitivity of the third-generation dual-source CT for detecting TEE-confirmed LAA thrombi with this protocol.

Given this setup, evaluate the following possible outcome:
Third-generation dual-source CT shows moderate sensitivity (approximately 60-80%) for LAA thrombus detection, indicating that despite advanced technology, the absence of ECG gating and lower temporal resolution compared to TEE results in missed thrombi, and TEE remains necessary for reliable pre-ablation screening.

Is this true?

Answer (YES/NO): YES